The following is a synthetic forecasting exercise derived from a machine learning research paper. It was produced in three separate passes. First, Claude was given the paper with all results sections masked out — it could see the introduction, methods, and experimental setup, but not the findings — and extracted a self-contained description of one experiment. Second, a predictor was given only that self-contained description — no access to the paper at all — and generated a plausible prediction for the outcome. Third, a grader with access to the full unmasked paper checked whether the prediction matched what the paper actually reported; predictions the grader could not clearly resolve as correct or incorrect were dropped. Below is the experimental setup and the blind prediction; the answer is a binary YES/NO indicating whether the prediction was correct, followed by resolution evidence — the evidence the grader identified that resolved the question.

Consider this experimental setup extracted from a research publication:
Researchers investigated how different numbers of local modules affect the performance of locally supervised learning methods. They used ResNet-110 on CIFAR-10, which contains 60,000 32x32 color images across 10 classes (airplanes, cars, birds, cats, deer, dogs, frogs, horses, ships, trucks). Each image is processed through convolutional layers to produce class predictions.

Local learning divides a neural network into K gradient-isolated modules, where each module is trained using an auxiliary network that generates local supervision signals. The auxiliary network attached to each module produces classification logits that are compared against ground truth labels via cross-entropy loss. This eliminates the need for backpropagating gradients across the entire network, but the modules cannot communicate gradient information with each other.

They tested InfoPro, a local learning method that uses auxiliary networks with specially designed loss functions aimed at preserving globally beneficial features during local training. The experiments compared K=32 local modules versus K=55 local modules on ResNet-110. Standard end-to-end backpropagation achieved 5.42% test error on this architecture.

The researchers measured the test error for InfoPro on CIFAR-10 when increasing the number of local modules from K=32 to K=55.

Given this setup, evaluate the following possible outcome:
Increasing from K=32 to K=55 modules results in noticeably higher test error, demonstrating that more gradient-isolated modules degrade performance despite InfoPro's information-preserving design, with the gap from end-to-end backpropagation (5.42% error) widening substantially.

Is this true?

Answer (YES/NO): YES